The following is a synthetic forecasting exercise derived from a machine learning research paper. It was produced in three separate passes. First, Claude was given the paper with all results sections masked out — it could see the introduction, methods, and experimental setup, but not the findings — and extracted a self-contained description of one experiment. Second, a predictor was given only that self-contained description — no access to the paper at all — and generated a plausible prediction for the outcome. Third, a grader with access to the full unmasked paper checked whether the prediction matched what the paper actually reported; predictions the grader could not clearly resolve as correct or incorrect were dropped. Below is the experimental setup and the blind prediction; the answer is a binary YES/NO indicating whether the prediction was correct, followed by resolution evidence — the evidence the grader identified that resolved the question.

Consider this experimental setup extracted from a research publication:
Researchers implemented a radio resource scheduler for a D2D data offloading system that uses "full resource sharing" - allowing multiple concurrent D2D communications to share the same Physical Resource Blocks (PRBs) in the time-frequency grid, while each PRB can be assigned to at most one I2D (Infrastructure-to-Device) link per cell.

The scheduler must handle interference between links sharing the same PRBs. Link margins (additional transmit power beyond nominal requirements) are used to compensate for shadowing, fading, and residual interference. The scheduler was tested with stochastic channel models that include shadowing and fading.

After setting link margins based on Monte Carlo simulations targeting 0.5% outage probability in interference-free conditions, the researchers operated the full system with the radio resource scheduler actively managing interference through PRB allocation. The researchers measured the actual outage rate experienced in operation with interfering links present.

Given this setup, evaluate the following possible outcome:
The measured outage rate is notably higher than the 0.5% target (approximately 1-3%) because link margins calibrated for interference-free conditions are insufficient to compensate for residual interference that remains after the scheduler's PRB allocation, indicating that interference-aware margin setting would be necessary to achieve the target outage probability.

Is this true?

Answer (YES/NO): NO